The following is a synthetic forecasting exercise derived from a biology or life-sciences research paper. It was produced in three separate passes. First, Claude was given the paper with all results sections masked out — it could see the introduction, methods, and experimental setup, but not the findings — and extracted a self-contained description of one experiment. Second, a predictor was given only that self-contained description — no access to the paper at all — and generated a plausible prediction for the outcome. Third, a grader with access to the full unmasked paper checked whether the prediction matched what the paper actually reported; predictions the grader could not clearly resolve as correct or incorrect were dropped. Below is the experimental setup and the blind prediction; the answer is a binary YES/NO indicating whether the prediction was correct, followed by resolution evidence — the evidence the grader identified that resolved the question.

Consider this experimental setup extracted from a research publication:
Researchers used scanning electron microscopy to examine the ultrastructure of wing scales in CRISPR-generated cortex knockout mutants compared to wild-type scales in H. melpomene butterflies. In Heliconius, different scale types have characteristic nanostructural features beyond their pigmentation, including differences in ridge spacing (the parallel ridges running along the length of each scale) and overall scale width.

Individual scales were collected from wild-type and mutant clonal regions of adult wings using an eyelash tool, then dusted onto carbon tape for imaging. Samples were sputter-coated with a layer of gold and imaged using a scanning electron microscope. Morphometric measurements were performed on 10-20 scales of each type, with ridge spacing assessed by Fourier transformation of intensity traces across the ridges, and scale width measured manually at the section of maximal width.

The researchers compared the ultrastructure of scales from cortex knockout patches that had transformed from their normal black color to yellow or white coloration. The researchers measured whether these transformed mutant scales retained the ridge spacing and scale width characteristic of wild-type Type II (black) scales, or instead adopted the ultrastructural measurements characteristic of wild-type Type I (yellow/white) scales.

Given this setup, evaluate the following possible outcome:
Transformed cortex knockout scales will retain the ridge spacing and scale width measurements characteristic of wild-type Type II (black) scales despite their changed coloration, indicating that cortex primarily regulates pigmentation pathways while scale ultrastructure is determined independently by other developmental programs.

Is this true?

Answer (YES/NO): NO